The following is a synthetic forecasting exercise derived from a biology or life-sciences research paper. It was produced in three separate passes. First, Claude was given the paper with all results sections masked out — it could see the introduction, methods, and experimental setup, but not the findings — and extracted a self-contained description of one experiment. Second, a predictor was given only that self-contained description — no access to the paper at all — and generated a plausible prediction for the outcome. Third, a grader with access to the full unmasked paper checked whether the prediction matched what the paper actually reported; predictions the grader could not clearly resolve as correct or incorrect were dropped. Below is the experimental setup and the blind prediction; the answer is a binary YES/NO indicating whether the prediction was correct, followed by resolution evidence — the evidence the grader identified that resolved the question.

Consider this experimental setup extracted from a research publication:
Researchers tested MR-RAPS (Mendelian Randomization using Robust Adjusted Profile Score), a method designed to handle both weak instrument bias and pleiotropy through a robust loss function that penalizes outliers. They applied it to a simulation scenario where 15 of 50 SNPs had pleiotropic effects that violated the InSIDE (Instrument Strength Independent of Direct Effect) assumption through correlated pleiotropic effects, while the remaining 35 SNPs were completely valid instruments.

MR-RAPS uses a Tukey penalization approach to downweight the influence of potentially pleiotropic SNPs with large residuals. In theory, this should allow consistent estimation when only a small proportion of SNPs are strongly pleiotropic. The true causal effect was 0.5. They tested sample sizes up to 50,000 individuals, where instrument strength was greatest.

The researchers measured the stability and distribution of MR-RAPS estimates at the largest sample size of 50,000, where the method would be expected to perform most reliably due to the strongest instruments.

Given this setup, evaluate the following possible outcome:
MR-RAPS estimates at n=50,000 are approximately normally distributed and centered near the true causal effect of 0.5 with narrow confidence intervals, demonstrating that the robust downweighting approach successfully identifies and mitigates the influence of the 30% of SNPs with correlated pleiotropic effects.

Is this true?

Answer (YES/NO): NO